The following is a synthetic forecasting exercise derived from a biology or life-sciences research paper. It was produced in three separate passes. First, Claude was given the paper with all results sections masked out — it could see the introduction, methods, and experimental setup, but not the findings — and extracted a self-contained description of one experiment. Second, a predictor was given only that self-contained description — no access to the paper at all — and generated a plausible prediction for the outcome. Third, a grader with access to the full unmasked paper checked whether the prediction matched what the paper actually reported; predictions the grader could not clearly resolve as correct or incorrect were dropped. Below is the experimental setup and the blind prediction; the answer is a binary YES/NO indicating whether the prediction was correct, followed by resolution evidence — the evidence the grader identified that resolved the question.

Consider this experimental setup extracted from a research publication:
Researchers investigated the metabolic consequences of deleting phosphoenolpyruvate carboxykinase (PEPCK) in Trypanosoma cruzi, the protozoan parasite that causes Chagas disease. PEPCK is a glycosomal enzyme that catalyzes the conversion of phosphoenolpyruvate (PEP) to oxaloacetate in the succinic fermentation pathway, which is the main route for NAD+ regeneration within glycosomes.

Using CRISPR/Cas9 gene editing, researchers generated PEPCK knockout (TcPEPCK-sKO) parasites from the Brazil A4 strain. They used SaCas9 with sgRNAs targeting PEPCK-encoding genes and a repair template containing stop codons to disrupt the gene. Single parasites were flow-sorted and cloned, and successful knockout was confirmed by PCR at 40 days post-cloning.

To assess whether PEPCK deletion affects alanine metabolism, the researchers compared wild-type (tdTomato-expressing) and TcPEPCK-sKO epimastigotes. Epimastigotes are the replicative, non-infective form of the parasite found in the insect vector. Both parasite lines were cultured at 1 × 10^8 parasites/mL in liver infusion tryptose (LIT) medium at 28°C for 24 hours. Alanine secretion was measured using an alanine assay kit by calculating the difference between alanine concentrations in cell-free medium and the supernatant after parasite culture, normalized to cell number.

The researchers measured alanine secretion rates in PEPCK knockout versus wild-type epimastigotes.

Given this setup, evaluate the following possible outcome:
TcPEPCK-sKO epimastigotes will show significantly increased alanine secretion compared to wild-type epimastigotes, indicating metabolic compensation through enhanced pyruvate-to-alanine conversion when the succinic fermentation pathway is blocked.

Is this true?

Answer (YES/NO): NO